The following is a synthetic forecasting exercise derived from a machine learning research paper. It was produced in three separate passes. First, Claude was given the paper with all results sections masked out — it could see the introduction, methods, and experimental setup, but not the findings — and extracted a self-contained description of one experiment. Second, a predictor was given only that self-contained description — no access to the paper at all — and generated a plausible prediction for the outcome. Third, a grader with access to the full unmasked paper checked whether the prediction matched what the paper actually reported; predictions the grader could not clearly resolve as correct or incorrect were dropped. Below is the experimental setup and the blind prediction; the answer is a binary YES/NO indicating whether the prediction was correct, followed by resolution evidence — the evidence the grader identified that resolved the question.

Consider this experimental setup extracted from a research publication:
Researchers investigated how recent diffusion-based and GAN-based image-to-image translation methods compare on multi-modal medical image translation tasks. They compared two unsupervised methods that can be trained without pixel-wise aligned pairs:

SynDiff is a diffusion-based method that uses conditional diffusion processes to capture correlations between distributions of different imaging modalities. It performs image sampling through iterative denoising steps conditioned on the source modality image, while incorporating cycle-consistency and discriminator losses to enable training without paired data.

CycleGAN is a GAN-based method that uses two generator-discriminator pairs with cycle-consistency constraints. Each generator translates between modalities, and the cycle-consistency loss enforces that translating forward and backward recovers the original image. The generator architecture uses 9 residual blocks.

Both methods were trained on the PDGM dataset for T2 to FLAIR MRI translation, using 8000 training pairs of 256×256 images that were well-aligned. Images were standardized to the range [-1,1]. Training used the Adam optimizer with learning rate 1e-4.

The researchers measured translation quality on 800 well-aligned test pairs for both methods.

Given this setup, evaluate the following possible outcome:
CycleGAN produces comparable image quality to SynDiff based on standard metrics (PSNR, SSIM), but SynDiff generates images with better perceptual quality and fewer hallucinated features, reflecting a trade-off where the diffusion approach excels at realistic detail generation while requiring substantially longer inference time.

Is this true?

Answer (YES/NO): NO